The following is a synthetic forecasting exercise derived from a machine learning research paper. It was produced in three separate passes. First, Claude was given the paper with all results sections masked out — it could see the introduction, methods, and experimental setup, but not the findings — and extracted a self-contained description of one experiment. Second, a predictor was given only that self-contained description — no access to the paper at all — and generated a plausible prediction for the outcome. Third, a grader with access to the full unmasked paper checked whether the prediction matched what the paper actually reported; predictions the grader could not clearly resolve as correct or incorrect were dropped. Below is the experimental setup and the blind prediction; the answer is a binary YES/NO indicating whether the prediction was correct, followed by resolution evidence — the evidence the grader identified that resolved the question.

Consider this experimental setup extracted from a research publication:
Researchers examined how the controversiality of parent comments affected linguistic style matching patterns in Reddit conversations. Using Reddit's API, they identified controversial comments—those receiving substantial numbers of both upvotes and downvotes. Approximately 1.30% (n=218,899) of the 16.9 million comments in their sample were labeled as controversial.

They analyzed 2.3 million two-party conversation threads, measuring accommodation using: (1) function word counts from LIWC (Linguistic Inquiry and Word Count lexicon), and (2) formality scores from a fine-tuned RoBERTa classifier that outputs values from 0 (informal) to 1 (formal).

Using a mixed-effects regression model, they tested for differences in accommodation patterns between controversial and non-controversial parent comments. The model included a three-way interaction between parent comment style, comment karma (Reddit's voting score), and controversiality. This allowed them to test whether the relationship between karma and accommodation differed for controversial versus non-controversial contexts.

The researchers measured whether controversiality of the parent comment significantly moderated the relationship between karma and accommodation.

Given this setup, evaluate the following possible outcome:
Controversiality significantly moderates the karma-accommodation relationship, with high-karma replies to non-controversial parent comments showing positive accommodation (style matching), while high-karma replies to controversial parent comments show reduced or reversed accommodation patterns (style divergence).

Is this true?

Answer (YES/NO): NO